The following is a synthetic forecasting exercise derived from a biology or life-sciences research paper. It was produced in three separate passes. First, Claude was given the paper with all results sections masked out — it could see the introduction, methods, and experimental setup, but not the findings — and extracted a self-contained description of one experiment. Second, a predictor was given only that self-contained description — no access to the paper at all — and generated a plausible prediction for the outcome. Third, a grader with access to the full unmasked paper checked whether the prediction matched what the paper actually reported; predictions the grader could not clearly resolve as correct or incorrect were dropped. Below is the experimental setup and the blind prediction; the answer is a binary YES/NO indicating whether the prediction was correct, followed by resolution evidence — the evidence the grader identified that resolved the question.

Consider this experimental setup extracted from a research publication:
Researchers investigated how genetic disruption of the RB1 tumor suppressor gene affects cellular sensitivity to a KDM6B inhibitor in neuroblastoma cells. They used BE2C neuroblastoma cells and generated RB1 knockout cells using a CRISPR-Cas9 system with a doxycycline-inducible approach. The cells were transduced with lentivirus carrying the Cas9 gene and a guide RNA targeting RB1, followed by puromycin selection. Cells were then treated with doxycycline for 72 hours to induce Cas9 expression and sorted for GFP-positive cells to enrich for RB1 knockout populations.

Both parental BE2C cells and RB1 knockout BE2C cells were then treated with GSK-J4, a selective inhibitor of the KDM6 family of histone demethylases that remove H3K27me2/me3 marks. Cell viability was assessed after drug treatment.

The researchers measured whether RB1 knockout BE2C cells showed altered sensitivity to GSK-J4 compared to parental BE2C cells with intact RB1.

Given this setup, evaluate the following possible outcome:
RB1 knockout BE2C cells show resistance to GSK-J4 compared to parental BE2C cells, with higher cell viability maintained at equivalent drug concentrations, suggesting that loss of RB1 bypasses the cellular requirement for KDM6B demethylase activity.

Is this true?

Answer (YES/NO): YES